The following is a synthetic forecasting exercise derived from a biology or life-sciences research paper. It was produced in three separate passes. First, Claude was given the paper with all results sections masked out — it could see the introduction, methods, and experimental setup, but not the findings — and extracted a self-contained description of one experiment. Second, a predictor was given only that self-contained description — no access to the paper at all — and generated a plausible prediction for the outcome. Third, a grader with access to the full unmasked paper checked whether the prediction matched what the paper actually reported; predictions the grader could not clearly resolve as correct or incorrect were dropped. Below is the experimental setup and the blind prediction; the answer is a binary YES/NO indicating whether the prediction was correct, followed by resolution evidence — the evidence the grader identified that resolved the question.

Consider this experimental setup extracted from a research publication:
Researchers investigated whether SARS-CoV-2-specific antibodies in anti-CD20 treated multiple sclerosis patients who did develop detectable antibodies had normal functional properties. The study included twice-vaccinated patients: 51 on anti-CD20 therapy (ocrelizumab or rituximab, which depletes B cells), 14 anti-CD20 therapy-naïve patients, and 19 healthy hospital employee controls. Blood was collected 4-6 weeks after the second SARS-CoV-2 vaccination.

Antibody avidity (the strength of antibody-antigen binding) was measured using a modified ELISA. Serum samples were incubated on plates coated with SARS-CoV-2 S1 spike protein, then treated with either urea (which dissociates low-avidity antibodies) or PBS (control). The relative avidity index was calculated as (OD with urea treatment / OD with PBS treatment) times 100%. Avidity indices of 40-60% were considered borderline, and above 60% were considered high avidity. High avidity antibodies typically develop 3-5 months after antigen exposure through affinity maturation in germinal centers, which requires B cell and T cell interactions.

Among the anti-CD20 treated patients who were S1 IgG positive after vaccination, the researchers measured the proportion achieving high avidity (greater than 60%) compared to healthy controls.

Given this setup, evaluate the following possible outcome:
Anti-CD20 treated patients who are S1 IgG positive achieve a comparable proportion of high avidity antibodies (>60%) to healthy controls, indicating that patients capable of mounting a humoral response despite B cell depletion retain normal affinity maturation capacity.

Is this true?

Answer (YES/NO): NO